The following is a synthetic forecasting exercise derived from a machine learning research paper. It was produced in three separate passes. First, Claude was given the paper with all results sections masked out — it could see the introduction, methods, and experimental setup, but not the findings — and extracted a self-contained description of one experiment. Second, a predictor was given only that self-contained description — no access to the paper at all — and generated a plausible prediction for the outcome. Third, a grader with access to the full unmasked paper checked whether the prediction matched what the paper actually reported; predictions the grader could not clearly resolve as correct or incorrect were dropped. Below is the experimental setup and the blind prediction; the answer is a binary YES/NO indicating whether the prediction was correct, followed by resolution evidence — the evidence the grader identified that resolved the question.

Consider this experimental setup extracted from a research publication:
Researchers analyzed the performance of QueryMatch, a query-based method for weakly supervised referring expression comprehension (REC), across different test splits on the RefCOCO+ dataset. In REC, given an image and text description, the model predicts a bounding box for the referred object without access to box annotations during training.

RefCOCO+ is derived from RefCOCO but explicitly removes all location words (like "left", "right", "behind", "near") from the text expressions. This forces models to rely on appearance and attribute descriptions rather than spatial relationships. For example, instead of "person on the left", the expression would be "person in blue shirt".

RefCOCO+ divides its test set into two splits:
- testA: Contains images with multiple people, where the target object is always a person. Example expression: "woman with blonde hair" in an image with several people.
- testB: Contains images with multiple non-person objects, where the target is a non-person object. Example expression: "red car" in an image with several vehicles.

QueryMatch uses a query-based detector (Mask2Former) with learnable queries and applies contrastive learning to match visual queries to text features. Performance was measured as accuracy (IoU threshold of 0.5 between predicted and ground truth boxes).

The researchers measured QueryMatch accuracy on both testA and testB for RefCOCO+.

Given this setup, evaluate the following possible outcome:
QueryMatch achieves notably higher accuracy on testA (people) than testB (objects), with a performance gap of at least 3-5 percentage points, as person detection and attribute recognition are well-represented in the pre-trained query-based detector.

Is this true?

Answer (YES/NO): YES